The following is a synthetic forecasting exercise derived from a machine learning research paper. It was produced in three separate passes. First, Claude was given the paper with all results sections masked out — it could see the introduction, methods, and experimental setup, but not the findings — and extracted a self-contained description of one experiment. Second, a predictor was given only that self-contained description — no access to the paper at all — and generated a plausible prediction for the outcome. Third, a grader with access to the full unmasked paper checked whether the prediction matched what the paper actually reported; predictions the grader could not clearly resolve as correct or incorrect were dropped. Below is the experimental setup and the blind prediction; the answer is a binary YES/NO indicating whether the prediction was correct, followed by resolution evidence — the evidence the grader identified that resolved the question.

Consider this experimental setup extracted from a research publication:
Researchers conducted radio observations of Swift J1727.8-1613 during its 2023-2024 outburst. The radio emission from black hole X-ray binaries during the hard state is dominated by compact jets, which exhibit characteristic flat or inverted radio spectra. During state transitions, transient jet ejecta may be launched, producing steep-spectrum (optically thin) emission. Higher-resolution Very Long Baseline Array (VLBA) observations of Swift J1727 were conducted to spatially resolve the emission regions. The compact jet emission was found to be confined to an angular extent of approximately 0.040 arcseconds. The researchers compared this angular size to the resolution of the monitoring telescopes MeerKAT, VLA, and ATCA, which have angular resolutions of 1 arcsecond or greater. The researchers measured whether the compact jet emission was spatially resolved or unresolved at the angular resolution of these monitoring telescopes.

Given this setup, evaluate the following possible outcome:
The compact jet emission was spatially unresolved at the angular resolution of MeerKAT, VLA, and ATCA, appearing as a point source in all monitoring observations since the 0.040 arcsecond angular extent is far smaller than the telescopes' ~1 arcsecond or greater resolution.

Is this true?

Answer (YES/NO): YES